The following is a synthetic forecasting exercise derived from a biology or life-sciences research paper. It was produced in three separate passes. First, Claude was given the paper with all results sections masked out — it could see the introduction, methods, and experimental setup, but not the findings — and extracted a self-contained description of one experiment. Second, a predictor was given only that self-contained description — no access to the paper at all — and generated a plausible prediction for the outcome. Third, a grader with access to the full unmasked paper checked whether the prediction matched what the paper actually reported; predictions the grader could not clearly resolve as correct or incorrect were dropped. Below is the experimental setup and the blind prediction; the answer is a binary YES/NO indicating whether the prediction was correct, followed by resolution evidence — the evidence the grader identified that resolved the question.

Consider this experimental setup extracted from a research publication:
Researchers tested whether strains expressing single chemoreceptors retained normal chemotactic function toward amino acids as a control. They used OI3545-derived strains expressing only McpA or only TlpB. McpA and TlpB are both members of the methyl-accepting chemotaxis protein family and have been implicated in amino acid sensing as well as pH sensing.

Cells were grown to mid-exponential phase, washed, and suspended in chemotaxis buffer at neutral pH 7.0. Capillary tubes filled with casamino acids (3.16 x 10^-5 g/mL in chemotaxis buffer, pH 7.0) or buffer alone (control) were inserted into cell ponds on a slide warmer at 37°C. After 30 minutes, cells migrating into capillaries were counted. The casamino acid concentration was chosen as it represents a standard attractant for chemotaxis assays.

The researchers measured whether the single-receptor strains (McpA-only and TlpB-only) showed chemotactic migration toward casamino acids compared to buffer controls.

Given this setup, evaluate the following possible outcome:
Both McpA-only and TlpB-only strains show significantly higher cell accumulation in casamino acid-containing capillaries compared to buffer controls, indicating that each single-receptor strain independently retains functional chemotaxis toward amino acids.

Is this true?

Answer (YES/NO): NO